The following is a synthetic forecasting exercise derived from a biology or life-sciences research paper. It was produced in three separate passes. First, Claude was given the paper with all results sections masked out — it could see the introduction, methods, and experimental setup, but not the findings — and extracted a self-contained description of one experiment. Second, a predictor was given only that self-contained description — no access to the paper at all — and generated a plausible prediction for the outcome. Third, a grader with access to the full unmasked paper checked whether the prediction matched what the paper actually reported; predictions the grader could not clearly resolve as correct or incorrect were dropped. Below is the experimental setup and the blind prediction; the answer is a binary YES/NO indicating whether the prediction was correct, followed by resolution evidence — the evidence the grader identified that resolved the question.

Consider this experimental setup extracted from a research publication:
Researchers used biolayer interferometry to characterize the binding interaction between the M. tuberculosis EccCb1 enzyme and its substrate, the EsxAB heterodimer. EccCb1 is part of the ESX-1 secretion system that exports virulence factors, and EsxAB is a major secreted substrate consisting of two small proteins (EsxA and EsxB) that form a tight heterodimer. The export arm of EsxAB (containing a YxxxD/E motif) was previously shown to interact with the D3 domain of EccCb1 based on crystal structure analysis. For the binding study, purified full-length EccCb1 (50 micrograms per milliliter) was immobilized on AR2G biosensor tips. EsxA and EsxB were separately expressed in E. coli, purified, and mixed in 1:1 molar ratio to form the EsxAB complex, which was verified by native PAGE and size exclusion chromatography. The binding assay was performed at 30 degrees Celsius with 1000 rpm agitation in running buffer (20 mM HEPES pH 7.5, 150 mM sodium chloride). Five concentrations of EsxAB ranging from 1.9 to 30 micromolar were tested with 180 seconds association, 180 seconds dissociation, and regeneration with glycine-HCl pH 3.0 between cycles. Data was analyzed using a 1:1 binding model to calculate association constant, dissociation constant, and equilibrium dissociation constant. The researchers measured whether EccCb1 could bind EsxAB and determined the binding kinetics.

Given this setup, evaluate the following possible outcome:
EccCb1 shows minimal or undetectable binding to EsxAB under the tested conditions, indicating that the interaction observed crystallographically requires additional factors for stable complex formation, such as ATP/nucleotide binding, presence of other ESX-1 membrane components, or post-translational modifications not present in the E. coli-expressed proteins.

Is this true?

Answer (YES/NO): NO